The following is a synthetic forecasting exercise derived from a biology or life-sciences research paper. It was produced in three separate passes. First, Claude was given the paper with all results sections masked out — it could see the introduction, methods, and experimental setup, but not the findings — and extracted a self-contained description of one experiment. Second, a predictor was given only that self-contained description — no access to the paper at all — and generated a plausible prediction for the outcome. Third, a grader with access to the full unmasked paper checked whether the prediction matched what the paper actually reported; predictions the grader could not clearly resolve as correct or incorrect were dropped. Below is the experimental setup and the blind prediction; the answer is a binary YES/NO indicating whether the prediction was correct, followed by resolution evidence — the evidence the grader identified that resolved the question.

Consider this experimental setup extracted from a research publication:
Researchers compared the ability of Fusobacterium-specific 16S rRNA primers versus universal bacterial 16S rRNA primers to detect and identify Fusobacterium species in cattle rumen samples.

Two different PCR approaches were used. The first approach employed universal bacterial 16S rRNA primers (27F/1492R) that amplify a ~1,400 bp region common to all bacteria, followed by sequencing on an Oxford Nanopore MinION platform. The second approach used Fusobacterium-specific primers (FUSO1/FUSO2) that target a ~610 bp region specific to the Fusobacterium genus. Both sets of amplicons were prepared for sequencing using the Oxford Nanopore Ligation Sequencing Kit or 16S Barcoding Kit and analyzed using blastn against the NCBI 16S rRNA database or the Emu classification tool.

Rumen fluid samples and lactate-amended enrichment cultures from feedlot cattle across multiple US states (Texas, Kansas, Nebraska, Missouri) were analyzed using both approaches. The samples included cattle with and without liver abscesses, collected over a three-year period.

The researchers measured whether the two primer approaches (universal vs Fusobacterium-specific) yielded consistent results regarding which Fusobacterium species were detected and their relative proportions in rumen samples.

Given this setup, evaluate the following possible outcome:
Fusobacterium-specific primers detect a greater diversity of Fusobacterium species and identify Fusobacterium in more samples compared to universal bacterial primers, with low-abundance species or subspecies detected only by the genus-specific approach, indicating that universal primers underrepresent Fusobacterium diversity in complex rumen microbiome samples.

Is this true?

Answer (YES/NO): NO